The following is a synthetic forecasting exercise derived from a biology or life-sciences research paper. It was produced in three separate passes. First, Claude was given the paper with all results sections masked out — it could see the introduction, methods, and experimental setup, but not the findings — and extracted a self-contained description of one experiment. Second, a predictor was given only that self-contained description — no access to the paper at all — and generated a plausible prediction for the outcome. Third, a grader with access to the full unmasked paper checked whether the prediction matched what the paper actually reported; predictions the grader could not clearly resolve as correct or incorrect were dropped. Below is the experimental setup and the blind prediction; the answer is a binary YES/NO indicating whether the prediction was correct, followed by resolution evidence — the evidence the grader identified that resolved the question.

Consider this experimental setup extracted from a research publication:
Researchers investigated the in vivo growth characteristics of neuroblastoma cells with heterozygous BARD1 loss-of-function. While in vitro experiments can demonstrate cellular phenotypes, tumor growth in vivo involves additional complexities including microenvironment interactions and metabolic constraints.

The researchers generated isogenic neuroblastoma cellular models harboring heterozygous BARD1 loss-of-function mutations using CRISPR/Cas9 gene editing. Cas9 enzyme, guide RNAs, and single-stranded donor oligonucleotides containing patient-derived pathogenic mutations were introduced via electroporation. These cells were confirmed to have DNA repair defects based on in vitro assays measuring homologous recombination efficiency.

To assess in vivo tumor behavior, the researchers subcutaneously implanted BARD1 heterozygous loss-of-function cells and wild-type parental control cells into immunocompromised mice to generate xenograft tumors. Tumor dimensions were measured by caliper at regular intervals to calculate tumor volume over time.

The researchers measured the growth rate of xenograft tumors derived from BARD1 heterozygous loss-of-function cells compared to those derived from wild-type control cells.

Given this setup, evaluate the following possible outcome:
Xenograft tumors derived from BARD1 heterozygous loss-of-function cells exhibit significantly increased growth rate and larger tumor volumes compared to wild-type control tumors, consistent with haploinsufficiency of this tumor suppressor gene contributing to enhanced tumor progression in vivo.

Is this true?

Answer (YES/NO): NO